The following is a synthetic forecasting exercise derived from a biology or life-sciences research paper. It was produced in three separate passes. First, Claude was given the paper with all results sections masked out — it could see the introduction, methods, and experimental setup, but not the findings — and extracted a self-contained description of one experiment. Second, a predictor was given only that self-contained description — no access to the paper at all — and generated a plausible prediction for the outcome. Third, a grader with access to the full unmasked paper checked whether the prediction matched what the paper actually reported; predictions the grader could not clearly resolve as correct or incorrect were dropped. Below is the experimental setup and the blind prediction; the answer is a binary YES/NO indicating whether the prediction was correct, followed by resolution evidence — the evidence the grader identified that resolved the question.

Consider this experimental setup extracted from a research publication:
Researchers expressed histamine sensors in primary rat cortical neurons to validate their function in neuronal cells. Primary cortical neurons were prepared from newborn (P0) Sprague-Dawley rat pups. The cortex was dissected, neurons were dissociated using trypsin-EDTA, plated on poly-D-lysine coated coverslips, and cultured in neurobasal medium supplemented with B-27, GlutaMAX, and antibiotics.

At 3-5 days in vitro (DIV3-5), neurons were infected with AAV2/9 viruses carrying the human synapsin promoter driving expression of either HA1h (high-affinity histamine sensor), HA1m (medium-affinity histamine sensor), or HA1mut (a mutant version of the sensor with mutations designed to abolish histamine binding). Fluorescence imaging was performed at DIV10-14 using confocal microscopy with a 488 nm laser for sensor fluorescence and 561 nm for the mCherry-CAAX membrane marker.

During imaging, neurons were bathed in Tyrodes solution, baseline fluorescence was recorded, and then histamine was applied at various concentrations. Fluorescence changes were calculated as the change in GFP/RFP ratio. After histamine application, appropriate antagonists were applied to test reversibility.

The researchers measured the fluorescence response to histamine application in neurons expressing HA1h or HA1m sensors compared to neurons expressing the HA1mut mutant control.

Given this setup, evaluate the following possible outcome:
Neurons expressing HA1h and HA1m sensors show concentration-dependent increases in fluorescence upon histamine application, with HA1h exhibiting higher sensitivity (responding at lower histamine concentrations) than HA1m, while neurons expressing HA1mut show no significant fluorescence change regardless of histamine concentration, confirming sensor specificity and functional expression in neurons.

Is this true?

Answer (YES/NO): YES